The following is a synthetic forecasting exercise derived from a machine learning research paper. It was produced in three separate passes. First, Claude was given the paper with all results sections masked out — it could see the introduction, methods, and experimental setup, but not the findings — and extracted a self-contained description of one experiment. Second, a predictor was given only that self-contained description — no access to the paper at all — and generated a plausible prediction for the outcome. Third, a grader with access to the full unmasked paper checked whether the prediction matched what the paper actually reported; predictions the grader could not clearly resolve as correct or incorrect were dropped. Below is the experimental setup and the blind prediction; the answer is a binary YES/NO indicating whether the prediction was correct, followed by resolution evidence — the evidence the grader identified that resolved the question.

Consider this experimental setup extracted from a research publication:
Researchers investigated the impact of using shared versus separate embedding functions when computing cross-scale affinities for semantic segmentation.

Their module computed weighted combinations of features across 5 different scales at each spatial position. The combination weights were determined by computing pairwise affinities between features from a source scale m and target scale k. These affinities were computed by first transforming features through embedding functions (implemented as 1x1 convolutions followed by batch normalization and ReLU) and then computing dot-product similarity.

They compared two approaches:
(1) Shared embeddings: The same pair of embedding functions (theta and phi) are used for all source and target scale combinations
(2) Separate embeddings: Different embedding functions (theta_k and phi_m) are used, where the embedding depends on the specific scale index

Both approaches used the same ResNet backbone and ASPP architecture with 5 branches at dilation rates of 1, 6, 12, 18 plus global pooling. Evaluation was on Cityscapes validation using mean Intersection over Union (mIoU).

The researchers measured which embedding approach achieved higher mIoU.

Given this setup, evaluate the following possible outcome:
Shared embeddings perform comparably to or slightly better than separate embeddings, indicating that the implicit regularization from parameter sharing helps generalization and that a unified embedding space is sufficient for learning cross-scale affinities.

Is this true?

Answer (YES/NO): NO